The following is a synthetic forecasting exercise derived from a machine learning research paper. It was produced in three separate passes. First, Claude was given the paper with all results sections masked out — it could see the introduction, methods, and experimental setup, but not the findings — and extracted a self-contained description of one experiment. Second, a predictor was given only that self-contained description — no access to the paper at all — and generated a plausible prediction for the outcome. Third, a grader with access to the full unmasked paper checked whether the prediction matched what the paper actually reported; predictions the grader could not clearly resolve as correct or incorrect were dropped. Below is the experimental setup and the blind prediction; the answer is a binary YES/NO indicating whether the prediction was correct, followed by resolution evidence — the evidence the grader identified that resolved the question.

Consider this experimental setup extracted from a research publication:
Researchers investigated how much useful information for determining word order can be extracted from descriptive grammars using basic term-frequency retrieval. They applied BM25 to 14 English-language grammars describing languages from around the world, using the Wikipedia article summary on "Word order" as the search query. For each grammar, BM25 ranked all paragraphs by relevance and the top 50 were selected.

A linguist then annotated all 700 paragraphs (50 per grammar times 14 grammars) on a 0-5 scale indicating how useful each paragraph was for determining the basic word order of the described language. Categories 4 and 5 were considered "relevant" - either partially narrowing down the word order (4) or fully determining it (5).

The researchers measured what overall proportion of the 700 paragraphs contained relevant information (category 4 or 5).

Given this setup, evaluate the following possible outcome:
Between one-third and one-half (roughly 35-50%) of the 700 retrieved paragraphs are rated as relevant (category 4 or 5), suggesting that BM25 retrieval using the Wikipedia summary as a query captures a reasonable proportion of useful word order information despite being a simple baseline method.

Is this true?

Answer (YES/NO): NO